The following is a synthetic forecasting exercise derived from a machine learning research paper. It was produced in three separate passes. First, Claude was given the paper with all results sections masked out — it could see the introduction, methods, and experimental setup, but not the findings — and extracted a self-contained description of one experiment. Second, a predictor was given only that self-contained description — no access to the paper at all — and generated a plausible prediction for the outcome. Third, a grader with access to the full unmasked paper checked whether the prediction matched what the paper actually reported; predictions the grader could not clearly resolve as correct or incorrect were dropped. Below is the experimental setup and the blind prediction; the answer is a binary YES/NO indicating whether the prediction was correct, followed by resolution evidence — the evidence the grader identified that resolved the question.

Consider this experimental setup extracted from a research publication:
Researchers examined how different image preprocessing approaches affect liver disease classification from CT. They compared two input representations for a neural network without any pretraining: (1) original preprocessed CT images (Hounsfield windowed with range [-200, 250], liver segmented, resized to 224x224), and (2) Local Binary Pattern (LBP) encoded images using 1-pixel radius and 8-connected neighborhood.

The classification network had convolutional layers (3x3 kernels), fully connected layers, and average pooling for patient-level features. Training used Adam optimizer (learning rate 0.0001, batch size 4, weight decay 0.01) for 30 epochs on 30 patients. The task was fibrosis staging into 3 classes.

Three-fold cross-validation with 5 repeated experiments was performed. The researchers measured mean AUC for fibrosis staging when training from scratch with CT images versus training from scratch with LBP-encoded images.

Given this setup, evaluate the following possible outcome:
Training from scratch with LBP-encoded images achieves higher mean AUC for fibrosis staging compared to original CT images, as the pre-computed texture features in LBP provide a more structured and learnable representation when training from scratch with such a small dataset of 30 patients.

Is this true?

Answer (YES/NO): NO